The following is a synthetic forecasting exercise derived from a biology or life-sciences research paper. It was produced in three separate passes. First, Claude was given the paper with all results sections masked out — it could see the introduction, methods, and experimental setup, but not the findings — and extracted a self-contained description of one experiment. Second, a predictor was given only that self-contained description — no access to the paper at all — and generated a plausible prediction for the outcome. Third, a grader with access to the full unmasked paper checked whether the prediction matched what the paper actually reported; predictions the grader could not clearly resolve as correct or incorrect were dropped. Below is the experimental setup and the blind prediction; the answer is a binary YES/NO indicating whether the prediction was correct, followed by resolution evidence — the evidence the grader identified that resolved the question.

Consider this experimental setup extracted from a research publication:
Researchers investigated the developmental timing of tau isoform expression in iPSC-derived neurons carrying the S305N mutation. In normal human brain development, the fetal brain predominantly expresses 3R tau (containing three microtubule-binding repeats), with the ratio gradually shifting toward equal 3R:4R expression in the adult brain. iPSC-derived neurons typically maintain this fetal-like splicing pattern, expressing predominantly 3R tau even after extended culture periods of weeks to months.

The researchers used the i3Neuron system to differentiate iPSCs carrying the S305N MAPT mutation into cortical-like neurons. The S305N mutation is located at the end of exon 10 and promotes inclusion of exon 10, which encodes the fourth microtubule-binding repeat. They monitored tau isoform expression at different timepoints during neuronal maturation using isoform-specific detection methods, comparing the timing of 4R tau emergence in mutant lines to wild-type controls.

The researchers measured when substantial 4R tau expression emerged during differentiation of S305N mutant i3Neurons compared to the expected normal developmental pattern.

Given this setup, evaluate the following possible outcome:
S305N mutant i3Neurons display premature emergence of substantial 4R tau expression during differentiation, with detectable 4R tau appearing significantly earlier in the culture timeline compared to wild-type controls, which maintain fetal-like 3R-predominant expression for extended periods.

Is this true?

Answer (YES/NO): YES